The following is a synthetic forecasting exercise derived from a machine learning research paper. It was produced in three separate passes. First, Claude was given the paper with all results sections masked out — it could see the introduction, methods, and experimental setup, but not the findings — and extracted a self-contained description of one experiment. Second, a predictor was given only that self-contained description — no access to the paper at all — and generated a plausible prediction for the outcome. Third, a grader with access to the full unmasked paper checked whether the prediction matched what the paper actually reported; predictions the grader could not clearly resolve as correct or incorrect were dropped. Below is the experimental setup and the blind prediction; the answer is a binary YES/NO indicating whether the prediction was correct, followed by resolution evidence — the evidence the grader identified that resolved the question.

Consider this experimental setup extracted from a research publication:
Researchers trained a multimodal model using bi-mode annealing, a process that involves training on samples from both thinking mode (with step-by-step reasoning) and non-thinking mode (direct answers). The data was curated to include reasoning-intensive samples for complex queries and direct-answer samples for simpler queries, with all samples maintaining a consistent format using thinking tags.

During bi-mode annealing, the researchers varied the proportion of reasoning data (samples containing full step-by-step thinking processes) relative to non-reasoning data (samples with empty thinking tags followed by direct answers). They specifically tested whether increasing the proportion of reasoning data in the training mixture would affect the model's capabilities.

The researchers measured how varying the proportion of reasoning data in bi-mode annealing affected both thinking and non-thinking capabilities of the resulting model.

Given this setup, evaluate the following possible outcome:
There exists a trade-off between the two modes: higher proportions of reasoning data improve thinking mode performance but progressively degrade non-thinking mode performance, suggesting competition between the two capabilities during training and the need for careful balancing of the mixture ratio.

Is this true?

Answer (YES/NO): NO